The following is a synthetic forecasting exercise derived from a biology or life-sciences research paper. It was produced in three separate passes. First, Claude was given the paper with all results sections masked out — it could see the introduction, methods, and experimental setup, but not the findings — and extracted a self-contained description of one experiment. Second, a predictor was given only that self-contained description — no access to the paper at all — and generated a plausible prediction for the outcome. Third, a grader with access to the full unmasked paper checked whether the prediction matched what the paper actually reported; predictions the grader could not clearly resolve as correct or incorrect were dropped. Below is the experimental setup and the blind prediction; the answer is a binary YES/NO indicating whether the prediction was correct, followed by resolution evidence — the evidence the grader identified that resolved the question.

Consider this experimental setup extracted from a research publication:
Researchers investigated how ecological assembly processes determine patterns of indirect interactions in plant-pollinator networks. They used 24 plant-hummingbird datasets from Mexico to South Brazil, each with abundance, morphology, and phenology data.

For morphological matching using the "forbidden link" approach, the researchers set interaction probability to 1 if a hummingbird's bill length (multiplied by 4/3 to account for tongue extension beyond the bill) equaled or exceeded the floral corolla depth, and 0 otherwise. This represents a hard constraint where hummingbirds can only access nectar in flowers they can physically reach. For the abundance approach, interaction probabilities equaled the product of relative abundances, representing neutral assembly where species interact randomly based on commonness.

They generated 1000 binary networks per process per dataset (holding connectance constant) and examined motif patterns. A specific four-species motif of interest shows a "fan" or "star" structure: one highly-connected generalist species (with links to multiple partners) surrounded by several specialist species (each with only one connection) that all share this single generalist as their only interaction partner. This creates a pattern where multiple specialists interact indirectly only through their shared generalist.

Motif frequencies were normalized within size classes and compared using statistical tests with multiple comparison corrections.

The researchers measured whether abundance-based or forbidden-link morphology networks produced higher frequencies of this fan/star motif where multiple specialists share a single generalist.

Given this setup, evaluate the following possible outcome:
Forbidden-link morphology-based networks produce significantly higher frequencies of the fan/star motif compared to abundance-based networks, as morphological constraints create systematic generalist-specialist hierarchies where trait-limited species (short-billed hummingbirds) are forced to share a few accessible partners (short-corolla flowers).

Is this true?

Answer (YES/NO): NO